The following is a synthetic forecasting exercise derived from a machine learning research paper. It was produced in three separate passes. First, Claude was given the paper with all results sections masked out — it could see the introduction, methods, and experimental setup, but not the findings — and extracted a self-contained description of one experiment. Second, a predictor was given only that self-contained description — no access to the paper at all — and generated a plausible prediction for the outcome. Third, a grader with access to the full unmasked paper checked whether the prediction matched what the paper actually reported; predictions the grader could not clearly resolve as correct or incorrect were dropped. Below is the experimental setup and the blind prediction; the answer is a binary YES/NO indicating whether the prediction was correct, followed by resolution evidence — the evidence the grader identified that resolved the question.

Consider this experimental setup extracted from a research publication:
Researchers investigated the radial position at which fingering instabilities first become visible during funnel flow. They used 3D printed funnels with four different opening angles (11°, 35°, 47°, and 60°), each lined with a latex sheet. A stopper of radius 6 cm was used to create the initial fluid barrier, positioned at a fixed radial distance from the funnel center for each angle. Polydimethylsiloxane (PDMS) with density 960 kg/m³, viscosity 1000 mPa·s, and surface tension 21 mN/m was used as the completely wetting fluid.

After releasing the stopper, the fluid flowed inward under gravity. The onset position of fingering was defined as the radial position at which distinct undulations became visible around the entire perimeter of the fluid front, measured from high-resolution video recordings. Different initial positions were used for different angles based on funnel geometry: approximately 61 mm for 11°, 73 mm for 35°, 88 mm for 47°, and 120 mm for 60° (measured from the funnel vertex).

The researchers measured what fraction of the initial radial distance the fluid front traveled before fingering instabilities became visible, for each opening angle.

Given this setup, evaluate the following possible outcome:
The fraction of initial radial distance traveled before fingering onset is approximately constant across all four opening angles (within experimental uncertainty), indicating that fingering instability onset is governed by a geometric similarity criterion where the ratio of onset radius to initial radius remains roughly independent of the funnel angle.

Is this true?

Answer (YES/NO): NO